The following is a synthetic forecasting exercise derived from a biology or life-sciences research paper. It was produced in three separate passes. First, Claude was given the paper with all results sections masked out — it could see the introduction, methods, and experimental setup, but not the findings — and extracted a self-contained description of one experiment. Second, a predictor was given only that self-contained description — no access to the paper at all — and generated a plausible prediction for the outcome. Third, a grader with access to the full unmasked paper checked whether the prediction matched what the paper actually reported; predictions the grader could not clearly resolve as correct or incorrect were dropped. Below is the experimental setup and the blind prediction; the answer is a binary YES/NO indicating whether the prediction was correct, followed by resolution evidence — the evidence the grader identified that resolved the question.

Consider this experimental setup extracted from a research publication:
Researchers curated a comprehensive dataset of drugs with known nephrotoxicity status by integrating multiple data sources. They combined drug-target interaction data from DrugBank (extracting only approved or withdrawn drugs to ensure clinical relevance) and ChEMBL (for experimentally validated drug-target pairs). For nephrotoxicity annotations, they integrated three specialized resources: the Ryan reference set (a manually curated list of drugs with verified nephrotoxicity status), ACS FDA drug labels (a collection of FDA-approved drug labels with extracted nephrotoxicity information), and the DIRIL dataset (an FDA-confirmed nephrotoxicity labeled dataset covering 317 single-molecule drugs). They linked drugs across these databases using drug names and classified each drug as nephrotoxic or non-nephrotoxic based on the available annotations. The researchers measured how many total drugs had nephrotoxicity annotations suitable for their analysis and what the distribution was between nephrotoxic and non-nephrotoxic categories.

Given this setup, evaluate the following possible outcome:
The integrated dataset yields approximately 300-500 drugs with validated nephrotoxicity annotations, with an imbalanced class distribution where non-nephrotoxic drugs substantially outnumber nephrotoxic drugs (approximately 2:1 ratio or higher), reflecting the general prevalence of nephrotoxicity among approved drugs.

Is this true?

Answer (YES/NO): NO